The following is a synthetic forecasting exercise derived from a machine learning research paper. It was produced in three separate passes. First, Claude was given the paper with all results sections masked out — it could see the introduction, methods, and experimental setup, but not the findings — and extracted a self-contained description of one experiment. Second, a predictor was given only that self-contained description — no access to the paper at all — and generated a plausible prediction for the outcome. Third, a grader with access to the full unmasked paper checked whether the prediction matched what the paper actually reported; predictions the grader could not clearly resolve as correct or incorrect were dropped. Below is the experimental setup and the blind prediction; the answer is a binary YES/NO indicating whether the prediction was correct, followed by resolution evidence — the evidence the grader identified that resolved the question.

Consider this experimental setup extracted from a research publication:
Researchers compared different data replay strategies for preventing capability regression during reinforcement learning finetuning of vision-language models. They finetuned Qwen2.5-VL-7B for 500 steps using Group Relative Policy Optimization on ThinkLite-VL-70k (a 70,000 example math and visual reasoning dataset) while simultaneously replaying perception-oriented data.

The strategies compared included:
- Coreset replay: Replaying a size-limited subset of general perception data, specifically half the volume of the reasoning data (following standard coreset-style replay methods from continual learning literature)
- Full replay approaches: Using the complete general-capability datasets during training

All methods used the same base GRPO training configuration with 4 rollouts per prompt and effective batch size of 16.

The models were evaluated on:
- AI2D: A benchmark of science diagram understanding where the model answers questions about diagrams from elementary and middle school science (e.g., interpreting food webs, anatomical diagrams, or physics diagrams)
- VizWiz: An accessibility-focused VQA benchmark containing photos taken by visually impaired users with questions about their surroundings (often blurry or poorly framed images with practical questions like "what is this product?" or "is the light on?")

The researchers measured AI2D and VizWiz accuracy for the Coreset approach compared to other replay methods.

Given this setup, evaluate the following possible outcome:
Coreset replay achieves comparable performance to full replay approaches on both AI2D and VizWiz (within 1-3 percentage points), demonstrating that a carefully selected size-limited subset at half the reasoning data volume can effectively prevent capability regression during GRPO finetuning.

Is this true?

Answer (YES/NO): NO